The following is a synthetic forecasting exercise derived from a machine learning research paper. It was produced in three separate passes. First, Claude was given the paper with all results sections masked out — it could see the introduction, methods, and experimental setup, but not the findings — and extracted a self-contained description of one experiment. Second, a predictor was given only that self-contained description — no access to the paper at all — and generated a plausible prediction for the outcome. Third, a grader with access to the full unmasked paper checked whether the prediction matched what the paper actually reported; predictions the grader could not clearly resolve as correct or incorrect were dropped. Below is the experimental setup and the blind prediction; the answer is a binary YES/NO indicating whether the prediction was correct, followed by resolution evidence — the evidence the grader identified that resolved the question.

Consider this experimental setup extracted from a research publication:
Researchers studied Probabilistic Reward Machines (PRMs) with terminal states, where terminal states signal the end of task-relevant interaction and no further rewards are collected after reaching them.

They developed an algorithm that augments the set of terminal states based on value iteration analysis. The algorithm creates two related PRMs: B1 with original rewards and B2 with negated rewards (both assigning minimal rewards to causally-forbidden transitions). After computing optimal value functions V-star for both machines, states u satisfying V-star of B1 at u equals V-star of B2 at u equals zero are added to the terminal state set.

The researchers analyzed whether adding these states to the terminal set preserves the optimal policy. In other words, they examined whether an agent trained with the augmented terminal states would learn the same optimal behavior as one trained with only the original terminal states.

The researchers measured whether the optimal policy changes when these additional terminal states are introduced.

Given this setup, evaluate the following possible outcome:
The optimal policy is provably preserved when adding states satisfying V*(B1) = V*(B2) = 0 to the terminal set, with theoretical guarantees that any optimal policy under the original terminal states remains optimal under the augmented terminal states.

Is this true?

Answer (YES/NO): YES